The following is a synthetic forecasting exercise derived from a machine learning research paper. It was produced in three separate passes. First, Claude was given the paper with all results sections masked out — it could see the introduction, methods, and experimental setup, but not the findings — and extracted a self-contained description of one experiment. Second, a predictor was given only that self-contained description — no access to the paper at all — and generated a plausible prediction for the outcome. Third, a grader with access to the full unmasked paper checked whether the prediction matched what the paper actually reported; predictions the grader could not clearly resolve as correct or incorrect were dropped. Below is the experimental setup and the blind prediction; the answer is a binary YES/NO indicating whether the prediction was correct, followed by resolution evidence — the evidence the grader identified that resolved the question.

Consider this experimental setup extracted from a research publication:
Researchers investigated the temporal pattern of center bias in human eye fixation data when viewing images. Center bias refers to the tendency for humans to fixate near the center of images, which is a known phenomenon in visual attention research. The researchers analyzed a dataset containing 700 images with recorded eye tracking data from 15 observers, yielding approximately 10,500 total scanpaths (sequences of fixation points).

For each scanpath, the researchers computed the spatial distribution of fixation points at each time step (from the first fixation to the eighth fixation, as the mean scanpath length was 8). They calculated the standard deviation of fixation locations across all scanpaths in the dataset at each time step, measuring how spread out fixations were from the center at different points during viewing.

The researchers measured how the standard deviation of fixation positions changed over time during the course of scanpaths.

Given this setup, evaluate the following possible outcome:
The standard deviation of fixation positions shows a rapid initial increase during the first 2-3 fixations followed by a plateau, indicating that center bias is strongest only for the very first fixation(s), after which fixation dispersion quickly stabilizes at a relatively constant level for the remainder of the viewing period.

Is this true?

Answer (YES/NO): NO